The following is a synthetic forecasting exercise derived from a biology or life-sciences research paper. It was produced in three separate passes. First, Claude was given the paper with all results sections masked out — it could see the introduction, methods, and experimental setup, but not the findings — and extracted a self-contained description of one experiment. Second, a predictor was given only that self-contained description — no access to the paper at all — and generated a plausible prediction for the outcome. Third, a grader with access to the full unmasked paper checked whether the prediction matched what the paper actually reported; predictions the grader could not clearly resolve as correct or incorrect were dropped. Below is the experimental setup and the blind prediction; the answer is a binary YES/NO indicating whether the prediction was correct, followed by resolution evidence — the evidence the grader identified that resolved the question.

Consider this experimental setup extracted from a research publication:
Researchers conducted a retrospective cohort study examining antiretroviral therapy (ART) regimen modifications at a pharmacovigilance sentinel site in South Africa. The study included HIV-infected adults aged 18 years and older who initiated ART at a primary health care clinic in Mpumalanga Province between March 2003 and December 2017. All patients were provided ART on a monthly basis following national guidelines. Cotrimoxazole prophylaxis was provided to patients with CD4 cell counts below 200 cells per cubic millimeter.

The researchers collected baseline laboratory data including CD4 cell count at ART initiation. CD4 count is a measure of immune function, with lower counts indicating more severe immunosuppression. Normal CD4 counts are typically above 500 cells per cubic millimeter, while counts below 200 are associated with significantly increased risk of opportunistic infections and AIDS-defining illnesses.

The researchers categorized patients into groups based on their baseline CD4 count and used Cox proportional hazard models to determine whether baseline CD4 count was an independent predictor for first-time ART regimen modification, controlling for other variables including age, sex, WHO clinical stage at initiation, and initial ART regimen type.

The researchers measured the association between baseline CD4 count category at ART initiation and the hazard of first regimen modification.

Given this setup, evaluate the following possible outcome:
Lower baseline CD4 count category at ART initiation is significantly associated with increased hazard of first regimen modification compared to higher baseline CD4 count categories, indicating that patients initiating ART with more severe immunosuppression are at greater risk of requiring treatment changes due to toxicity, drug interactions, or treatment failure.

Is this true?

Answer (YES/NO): NO